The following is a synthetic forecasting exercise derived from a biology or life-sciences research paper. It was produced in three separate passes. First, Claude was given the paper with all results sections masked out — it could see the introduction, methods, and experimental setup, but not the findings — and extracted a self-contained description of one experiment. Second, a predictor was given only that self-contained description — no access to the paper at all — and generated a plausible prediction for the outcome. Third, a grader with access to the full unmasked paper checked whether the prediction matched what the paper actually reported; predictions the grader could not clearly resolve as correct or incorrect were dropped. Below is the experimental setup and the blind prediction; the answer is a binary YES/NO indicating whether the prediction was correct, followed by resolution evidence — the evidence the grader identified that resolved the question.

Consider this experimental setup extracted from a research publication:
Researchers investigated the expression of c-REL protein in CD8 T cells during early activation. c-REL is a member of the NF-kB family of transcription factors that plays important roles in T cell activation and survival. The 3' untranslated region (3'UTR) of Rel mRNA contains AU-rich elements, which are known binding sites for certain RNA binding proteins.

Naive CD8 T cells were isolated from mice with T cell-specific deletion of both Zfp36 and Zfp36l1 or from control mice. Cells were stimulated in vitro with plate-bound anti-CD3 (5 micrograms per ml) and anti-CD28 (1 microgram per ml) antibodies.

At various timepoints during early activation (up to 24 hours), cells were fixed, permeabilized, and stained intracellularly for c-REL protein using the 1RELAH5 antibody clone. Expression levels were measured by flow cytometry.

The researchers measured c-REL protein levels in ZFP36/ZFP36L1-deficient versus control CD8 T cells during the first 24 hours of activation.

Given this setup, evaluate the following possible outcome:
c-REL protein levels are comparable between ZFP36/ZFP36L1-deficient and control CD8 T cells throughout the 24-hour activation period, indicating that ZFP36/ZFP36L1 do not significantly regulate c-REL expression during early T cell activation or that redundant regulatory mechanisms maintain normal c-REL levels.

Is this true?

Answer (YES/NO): NO